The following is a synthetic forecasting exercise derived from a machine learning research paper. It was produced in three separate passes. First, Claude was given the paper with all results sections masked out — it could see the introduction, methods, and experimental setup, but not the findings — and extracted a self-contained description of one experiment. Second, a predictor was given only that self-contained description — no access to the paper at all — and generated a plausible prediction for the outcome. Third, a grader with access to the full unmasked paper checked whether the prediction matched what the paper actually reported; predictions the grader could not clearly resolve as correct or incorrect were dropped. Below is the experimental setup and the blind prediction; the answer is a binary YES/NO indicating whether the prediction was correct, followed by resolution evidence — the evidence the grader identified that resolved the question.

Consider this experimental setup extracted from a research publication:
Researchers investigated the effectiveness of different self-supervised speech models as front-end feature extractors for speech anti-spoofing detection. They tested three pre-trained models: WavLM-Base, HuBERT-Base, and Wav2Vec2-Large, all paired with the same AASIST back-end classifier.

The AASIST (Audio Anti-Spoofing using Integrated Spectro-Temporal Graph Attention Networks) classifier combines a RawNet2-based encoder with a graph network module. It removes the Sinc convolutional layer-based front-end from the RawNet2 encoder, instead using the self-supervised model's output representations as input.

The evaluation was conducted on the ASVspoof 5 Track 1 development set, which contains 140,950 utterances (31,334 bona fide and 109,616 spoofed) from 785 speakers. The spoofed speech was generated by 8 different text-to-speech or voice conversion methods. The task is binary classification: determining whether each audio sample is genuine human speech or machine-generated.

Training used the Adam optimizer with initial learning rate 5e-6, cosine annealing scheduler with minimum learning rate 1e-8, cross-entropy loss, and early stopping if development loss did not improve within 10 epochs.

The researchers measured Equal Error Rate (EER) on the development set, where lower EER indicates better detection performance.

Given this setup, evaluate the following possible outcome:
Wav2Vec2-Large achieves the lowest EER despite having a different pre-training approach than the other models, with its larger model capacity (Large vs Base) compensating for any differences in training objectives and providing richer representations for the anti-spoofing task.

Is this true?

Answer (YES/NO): YES